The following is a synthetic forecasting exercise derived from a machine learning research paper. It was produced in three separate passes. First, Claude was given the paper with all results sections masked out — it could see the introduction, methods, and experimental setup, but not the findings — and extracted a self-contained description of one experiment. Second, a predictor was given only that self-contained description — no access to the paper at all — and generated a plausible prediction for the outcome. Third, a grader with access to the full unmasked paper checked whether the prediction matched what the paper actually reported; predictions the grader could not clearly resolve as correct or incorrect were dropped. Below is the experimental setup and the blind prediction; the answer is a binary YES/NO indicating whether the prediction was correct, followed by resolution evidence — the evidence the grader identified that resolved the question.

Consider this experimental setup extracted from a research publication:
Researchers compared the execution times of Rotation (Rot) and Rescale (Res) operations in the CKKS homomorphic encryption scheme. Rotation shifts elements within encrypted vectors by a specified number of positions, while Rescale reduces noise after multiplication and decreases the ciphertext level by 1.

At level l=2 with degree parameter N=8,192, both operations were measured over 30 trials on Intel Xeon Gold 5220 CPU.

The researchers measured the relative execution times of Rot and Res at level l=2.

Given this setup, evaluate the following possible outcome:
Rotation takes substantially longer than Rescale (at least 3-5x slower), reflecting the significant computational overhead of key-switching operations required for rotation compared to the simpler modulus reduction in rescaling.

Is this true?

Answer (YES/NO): YES